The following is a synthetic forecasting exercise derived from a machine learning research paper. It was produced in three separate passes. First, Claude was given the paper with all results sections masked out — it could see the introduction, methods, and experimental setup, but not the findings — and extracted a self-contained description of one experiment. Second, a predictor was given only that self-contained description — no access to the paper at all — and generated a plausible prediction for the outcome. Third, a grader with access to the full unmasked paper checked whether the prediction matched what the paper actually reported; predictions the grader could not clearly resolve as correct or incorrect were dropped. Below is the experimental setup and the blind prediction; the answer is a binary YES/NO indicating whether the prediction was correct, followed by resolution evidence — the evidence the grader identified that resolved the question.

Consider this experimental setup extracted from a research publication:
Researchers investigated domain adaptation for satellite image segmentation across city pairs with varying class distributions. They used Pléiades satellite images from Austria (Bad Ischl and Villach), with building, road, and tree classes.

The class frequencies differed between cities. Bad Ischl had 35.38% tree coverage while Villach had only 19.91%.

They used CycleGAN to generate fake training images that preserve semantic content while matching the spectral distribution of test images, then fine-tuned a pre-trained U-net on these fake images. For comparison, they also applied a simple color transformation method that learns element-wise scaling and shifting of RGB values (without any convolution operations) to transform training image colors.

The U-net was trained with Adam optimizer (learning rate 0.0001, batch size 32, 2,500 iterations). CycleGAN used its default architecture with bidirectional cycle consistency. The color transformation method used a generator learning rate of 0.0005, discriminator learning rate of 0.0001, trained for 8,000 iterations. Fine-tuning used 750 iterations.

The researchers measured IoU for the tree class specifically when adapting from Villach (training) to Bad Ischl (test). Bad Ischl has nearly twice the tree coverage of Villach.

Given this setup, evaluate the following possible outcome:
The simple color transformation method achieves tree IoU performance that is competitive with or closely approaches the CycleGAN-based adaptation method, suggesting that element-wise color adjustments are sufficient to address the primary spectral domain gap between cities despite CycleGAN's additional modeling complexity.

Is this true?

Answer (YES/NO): NO